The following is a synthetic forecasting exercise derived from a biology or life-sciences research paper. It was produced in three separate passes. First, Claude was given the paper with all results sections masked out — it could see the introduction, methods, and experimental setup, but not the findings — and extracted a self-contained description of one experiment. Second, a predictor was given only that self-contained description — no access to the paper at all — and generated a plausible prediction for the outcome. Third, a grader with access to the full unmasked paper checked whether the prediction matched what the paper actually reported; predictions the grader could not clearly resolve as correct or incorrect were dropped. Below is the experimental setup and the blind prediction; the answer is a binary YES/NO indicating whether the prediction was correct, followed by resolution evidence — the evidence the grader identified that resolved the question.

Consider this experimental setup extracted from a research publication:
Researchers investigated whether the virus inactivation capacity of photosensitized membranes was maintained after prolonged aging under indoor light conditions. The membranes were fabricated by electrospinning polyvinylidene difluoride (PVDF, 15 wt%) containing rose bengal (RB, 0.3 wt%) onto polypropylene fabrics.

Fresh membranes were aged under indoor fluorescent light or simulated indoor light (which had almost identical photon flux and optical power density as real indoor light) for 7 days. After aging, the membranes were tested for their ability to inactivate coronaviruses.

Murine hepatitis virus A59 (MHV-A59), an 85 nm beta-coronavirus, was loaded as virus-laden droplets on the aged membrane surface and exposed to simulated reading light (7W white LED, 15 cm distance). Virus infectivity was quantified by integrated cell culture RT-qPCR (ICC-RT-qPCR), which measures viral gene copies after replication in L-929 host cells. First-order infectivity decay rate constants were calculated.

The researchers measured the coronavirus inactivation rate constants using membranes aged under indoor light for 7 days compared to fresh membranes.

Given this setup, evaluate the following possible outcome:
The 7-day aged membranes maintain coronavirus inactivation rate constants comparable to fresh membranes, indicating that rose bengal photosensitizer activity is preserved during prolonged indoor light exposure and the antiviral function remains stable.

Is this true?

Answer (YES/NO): YES